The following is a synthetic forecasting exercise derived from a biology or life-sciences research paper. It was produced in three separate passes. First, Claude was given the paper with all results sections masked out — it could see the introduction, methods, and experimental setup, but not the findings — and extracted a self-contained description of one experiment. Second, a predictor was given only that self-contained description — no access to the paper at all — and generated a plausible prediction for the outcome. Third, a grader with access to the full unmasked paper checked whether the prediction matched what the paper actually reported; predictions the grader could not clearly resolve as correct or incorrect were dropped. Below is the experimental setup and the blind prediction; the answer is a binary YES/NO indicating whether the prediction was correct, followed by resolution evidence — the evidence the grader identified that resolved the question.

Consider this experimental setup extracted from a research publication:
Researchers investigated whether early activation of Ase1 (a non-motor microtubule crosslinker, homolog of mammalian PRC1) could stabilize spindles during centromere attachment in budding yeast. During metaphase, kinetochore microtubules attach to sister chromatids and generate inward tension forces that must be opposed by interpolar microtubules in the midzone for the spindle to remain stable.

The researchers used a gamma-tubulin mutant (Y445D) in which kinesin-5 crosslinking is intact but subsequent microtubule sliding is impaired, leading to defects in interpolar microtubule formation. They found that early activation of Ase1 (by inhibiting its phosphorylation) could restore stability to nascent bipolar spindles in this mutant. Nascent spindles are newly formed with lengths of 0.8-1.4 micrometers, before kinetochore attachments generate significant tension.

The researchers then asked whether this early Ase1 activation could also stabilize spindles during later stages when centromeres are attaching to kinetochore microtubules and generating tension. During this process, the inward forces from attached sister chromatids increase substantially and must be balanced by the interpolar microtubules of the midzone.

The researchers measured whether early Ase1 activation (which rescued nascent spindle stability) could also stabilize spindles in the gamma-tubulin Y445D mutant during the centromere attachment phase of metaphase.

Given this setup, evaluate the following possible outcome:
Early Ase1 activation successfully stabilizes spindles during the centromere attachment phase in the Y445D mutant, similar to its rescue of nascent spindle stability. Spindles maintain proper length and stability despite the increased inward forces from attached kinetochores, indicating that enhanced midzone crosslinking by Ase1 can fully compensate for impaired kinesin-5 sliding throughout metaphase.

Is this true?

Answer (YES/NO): NO